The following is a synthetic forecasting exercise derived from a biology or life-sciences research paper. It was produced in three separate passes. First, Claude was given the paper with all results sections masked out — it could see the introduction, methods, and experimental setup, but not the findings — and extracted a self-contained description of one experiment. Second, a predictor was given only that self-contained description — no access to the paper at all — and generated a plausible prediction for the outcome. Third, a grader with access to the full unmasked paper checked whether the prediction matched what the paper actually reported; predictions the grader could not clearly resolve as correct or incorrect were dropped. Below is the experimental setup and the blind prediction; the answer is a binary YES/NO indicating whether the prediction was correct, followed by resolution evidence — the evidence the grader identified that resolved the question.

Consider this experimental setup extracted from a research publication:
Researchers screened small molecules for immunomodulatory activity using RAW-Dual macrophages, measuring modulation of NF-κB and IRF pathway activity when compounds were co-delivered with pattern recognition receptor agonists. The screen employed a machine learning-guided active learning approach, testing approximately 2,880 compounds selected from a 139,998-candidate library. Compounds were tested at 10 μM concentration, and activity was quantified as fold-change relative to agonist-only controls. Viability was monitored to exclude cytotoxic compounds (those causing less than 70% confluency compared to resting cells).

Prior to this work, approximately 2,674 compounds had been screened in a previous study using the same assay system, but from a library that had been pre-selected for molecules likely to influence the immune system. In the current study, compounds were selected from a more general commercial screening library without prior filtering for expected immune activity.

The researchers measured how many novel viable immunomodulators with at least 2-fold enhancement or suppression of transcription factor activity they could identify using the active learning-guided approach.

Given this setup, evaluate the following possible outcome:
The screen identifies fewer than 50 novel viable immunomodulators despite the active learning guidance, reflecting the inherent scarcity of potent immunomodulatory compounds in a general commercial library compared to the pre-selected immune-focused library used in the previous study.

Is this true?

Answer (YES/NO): NO